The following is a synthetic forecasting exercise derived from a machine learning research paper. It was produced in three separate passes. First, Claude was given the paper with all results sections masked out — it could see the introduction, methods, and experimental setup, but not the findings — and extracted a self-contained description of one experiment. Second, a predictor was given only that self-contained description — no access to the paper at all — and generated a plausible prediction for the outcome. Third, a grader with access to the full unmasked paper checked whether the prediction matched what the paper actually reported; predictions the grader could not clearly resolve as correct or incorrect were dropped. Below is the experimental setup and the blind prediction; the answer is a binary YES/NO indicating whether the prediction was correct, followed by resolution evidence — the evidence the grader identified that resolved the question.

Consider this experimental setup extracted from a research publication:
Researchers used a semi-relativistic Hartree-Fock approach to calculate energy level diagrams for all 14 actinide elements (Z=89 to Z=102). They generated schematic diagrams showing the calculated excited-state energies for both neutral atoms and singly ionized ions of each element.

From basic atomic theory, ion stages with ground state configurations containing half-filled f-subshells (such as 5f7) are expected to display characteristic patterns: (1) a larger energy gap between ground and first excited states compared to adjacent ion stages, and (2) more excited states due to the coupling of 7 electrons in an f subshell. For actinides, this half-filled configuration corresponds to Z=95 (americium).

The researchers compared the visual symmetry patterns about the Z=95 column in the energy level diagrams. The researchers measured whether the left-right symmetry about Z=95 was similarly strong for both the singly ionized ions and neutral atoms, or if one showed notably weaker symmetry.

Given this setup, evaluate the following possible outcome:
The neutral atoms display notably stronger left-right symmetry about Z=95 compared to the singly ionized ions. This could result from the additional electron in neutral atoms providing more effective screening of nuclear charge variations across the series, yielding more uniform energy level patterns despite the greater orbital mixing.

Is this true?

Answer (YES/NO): NO